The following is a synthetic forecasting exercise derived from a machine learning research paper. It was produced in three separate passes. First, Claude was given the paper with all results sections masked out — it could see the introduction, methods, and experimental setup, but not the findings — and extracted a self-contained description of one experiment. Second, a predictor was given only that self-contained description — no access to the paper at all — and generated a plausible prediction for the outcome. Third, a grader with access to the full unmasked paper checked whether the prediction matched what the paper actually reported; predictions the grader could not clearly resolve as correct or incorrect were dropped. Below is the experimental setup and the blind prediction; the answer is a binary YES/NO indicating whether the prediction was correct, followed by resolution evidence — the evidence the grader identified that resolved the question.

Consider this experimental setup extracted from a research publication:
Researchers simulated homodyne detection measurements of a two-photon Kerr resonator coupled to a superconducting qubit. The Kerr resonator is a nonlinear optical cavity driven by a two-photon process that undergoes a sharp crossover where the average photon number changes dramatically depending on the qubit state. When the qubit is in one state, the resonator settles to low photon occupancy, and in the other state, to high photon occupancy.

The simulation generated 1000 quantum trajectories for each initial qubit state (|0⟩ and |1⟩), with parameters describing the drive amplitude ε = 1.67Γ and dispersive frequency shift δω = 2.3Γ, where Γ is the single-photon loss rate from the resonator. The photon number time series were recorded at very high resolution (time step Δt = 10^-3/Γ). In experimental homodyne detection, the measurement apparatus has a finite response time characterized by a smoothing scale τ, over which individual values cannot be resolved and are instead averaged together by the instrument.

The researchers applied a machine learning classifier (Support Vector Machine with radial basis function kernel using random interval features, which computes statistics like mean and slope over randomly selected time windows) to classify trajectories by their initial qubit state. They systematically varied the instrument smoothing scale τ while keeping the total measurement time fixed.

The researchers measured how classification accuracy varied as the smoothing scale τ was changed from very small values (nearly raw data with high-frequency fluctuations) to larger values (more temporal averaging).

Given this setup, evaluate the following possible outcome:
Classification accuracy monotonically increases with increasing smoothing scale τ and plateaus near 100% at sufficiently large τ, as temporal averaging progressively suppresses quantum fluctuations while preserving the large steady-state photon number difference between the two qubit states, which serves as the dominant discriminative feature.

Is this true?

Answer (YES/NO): NO